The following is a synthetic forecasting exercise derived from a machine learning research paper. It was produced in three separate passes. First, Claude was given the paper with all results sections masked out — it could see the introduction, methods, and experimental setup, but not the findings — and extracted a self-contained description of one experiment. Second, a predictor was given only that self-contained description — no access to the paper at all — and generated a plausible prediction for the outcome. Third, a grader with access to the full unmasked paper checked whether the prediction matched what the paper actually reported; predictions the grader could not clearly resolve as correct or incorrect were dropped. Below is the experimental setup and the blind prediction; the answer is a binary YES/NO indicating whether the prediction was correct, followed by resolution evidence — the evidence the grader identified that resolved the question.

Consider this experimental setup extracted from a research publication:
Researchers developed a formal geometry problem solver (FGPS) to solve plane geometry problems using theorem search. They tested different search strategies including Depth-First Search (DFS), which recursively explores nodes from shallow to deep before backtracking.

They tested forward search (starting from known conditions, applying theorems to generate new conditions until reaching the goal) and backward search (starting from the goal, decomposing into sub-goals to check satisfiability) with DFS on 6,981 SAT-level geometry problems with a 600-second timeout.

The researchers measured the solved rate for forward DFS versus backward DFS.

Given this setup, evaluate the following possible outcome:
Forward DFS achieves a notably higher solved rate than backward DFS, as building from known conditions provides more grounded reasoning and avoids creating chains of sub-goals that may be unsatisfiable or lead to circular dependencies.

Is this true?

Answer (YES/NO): YES